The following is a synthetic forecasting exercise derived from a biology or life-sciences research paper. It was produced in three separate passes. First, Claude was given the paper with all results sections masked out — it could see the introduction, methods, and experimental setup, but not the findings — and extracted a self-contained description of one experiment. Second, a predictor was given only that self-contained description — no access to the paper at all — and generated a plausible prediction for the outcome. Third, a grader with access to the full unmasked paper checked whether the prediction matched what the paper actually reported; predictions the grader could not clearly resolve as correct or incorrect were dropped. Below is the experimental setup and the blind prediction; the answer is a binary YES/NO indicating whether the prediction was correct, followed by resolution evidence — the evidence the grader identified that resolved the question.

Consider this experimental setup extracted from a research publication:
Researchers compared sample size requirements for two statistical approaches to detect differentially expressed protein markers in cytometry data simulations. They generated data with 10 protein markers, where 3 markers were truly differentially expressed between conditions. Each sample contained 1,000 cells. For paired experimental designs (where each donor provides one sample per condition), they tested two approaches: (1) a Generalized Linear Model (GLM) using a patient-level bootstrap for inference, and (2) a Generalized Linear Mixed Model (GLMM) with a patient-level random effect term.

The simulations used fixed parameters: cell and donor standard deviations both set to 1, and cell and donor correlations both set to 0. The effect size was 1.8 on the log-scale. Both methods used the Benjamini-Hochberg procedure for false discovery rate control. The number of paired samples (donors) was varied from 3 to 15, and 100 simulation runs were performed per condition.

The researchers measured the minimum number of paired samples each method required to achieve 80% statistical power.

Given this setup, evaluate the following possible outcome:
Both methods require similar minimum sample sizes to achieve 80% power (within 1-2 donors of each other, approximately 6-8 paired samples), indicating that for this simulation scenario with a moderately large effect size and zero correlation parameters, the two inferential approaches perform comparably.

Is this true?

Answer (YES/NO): NO